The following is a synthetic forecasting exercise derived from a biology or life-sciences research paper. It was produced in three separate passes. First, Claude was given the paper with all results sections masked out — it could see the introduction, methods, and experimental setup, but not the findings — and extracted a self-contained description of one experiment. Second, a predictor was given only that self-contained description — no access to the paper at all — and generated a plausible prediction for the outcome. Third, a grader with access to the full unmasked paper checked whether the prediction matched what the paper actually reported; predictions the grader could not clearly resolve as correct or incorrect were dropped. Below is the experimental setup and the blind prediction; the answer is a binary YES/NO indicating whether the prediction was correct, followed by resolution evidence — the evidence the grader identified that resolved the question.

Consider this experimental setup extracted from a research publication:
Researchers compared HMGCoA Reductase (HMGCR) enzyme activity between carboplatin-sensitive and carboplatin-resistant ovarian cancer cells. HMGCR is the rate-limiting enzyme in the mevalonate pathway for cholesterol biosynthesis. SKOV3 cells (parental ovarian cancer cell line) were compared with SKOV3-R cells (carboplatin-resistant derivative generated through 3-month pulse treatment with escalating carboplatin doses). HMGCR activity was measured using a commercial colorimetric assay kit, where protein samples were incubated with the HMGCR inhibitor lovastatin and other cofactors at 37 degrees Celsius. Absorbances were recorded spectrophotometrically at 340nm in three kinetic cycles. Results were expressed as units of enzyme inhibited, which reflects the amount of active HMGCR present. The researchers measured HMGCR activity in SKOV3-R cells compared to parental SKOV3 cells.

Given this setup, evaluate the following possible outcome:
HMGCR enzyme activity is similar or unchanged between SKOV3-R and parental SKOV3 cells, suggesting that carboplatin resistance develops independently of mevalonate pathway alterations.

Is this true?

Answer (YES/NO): NO